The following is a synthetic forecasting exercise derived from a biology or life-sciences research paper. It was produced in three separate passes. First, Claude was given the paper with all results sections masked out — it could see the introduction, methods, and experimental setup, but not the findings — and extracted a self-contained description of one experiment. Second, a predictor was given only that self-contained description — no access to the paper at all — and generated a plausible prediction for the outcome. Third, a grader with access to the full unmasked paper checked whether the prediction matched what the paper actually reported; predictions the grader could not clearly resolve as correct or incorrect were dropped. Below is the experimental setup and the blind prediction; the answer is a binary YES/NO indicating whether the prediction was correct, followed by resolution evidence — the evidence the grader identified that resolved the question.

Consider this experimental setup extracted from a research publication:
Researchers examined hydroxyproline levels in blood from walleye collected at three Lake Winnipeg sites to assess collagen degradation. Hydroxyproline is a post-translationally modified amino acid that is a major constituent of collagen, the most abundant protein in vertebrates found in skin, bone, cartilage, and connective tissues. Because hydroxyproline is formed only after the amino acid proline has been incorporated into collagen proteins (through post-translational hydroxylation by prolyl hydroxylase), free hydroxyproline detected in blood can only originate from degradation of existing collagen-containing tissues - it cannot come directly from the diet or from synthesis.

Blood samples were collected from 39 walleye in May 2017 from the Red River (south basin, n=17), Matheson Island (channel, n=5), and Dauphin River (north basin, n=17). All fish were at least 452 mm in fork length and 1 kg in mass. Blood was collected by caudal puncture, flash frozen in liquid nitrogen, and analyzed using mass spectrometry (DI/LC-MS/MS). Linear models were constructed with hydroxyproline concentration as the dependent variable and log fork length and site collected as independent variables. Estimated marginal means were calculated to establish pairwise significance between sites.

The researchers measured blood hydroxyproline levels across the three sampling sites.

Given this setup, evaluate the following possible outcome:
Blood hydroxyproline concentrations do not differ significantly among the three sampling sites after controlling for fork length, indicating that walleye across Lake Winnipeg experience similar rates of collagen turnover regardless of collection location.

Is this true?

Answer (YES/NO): NO